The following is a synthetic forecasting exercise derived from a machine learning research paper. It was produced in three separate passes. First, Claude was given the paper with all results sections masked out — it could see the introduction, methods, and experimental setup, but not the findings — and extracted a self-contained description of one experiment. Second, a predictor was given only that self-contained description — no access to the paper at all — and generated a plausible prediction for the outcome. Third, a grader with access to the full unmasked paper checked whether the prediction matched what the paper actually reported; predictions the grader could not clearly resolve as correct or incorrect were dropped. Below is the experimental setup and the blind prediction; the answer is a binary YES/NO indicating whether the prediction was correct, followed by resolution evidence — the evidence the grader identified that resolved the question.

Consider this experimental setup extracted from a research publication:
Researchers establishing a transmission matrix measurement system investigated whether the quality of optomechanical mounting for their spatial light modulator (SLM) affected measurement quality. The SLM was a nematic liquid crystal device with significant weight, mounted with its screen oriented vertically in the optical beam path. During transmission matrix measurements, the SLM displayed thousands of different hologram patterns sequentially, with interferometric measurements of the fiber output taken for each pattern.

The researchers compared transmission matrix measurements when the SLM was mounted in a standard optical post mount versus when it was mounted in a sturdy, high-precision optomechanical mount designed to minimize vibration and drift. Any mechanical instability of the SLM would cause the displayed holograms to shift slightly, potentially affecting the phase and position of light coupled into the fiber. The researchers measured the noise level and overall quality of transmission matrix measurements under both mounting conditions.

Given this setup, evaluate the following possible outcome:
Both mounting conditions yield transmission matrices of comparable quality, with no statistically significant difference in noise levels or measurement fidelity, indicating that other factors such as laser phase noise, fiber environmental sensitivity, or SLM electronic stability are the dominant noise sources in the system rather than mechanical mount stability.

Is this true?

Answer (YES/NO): NO